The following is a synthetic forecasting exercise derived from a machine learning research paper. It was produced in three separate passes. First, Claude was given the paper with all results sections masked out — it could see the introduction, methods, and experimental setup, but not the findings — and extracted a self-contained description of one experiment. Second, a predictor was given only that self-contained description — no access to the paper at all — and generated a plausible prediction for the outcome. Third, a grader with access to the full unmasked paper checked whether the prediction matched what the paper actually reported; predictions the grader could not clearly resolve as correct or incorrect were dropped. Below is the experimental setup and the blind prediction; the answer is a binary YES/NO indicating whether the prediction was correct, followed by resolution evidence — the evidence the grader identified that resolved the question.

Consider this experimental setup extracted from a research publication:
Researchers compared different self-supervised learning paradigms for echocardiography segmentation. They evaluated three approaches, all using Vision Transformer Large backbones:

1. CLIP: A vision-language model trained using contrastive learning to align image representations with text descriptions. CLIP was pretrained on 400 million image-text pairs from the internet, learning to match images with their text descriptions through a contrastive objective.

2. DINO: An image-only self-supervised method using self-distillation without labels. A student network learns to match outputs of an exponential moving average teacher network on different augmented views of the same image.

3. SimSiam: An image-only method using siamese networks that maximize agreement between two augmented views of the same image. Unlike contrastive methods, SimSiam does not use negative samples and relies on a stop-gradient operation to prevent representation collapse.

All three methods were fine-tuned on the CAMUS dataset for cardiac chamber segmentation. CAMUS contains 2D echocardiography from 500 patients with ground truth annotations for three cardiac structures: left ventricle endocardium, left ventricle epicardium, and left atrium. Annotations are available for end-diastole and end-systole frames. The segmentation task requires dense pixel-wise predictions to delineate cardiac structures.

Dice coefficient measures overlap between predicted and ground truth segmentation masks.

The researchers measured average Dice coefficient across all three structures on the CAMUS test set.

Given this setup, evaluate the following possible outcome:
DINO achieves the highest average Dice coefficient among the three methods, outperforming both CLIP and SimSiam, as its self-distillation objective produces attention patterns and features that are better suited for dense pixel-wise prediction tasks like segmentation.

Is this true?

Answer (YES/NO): YES